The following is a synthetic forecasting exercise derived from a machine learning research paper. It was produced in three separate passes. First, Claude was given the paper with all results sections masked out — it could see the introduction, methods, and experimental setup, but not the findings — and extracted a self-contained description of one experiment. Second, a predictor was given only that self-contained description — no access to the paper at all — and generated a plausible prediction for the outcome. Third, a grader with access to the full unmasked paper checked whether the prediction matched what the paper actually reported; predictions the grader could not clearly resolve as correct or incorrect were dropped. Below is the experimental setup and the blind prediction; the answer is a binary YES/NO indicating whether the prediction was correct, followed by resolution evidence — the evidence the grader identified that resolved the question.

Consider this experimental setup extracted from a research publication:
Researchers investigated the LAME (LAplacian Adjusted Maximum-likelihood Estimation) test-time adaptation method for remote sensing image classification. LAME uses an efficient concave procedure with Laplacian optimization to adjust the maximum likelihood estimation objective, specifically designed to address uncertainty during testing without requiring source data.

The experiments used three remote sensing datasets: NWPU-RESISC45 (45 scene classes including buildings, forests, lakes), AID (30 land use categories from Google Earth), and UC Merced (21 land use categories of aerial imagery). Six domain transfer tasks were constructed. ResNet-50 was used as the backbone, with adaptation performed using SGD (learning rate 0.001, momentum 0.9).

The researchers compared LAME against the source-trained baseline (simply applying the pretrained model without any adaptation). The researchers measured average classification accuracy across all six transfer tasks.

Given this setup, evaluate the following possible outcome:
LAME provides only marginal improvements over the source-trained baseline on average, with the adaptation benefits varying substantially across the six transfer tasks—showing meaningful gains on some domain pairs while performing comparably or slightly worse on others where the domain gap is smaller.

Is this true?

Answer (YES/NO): NO